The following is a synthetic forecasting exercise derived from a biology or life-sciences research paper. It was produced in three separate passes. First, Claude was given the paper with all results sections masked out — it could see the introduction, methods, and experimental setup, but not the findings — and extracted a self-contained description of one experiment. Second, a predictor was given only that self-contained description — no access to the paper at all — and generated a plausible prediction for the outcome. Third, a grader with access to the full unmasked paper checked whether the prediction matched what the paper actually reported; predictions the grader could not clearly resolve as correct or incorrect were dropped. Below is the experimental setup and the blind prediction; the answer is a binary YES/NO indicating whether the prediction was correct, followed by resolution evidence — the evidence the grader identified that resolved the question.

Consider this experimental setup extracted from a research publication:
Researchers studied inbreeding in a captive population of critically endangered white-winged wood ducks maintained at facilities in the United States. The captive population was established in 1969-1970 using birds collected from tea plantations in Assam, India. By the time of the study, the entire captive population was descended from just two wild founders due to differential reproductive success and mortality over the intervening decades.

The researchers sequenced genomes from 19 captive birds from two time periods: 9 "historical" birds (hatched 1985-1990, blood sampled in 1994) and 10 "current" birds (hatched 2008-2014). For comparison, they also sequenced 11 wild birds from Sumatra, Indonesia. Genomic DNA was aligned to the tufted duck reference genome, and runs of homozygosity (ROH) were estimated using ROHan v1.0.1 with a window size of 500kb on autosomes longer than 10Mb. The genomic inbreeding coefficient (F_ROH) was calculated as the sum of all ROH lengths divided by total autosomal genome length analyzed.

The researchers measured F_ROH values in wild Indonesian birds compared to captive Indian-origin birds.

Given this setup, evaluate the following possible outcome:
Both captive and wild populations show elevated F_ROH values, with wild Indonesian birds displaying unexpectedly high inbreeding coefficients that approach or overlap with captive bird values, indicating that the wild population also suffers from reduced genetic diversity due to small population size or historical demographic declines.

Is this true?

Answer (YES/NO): NO